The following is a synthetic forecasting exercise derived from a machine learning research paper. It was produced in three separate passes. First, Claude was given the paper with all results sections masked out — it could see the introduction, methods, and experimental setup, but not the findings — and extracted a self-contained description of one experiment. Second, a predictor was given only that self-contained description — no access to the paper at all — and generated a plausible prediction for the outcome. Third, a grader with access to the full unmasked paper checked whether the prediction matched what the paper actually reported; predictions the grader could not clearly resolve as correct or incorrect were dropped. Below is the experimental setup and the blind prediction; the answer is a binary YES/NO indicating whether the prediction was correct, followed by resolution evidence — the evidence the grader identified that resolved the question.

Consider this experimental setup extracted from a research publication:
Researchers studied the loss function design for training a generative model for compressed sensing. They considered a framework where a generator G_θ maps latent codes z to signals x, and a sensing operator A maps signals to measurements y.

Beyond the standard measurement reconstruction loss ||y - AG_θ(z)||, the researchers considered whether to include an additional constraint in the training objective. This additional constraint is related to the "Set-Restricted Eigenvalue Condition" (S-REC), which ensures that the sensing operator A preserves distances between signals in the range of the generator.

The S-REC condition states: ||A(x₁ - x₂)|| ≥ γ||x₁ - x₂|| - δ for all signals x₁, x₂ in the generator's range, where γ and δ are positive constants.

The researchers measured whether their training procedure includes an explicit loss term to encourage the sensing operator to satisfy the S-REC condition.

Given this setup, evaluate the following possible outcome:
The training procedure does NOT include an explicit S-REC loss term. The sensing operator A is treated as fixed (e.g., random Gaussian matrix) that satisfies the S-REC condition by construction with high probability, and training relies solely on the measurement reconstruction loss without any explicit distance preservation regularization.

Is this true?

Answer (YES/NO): NO